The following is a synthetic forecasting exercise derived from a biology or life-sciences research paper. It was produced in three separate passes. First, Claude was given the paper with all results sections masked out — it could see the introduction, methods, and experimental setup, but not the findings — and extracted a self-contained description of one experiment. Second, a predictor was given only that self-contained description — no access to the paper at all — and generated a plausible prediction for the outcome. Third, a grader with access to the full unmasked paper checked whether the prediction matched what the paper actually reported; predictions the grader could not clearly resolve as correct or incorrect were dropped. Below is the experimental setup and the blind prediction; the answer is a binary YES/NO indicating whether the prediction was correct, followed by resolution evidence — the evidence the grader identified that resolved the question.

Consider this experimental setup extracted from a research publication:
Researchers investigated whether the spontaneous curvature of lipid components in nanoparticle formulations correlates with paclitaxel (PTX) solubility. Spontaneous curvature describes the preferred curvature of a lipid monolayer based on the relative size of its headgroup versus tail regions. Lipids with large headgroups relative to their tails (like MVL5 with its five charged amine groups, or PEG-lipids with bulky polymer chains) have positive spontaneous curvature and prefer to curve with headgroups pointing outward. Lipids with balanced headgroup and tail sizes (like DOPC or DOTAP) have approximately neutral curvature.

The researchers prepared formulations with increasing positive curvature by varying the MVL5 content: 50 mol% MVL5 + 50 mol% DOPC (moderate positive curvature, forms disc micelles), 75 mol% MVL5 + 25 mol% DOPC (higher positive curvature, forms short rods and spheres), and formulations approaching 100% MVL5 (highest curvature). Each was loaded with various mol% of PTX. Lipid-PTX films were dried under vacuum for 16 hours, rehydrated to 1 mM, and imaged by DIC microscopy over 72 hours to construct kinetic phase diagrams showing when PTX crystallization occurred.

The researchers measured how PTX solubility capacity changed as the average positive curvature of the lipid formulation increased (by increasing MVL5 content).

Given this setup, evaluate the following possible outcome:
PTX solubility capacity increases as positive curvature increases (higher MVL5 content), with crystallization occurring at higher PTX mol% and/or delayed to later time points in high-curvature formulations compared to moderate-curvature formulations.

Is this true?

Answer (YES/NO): YES